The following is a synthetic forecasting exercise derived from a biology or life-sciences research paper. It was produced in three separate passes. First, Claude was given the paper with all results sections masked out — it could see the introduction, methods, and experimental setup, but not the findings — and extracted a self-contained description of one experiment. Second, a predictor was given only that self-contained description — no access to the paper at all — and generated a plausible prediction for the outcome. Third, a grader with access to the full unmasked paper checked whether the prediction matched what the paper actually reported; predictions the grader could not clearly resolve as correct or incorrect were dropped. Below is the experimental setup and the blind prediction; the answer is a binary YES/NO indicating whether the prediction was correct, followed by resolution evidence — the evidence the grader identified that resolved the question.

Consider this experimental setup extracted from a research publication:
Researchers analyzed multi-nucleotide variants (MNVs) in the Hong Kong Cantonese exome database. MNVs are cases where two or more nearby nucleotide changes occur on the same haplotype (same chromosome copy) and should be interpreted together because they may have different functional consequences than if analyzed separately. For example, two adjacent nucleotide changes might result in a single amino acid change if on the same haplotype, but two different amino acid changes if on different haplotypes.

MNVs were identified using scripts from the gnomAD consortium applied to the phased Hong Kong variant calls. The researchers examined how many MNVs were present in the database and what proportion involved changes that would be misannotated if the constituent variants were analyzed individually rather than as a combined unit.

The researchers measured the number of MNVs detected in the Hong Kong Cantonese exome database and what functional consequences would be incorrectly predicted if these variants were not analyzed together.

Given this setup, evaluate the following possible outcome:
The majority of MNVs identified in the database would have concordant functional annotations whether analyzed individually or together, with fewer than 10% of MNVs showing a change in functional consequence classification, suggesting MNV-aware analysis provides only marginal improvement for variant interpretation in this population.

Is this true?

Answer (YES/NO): NO